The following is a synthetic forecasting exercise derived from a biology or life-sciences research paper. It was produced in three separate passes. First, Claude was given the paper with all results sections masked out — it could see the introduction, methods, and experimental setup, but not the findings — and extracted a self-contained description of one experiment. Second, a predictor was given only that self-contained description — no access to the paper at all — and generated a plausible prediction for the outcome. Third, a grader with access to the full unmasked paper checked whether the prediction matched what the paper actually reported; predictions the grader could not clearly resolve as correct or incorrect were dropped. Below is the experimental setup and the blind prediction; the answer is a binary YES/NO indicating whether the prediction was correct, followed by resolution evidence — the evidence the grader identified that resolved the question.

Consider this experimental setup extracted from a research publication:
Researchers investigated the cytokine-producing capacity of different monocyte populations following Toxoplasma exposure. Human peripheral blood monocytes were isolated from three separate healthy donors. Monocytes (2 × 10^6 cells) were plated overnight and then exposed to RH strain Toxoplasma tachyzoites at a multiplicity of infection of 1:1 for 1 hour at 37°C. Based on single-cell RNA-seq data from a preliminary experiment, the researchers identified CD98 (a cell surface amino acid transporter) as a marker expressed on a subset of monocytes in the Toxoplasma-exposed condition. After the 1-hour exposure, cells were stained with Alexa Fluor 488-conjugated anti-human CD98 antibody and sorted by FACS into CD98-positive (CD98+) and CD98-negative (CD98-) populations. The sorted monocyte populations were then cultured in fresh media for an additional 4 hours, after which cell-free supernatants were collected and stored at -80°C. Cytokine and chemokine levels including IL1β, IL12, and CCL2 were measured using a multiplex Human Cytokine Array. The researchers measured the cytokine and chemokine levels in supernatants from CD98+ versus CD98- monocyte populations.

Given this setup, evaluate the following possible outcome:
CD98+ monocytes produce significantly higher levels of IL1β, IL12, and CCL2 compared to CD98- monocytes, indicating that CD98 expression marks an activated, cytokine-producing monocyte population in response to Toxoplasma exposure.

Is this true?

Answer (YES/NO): NO